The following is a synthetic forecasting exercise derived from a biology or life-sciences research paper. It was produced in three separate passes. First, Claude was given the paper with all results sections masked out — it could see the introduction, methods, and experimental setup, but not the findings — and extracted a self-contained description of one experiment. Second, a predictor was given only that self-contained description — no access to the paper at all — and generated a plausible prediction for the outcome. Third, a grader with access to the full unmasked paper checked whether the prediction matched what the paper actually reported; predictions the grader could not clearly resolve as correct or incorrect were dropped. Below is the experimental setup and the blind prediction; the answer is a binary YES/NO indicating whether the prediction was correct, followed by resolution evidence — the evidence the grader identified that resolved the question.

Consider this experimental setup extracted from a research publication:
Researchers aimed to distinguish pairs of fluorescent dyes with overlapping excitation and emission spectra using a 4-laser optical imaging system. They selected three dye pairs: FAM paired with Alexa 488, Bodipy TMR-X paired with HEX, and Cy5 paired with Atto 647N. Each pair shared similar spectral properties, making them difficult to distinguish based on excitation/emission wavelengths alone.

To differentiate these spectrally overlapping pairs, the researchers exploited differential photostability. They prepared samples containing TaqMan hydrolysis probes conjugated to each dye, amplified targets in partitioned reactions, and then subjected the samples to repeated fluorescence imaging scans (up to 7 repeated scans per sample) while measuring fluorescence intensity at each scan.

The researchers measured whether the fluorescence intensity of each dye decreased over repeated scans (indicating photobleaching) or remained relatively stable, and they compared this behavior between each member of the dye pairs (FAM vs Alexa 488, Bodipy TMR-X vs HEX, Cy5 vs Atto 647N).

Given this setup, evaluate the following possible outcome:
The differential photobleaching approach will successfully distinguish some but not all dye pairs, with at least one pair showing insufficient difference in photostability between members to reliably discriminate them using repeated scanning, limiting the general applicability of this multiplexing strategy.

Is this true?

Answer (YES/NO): NO